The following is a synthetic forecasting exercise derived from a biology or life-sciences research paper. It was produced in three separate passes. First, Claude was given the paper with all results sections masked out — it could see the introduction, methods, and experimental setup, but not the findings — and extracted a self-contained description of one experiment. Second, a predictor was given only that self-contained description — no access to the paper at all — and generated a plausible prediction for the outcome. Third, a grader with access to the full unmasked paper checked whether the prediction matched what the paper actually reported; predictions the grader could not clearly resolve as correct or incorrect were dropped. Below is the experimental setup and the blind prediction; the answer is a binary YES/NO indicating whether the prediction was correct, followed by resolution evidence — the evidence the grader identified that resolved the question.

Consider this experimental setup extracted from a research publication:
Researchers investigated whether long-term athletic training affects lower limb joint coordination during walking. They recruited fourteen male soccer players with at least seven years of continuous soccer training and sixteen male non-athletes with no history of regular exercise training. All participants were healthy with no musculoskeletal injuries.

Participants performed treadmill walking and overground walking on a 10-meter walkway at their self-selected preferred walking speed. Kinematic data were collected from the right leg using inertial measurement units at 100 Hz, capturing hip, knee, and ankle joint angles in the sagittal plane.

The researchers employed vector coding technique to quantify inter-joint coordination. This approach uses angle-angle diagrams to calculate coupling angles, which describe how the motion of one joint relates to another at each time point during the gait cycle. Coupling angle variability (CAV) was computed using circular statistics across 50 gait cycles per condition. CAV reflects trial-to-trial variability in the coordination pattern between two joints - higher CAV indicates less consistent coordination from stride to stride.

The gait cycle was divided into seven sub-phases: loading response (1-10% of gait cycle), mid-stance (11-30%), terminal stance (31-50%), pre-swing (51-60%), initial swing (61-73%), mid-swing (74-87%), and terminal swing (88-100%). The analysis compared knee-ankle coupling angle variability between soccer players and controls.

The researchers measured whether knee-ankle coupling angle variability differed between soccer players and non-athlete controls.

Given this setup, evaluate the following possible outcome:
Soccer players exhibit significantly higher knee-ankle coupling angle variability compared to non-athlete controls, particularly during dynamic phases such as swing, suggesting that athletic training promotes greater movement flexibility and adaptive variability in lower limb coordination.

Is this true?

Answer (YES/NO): NO